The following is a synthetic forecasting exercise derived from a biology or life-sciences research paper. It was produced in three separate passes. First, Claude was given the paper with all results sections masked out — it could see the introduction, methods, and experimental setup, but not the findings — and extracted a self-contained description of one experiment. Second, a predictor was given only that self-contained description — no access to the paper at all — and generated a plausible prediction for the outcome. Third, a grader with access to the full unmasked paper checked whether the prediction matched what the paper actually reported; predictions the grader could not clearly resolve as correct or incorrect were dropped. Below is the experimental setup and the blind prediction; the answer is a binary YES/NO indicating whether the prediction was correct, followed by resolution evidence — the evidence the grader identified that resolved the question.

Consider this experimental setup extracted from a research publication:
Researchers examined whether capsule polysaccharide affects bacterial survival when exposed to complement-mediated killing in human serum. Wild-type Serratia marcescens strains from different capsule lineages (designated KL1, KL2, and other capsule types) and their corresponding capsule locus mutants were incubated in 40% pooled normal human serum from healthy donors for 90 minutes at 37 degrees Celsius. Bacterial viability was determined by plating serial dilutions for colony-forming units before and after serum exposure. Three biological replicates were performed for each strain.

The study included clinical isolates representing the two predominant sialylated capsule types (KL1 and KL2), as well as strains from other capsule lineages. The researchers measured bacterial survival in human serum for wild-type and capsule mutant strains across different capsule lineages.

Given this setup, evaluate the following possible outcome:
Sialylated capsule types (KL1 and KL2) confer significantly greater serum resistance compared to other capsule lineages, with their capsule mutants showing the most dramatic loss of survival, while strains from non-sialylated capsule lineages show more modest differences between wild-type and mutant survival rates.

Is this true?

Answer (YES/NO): NO